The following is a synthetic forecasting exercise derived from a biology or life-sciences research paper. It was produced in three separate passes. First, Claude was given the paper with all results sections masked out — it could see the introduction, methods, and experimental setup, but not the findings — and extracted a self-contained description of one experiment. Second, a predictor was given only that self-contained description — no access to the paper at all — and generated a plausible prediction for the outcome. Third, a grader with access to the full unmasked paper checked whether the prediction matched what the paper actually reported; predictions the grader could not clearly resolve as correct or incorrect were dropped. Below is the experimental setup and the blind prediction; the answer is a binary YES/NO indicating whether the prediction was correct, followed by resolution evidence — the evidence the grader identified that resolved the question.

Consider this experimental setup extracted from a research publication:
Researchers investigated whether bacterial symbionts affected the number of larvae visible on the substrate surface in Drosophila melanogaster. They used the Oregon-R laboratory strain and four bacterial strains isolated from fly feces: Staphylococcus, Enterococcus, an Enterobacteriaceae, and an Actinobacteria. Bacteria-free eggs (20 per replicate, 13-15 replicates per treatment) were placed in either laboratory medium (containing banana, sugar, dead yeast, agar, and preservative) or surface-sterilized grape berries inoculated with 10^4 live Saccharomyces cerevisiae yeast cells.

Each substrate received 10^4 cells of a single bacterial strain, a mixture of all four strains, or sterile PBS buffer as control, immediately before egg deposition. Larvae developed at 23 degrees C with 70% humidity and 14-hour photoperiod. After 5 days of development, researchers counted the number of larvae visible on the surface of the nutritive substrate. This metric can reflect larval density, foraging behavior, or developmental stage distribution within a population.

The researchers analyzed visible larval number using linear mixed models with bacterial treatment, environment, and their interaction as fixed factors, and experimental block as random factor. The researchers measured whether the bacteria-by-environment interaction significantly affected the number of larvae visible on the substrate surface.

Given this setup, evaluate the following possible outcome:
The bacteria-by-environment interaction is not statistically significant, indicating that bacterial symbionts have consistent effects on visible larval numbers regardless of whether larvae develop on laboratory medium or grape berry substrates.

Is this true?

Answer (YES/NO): NO